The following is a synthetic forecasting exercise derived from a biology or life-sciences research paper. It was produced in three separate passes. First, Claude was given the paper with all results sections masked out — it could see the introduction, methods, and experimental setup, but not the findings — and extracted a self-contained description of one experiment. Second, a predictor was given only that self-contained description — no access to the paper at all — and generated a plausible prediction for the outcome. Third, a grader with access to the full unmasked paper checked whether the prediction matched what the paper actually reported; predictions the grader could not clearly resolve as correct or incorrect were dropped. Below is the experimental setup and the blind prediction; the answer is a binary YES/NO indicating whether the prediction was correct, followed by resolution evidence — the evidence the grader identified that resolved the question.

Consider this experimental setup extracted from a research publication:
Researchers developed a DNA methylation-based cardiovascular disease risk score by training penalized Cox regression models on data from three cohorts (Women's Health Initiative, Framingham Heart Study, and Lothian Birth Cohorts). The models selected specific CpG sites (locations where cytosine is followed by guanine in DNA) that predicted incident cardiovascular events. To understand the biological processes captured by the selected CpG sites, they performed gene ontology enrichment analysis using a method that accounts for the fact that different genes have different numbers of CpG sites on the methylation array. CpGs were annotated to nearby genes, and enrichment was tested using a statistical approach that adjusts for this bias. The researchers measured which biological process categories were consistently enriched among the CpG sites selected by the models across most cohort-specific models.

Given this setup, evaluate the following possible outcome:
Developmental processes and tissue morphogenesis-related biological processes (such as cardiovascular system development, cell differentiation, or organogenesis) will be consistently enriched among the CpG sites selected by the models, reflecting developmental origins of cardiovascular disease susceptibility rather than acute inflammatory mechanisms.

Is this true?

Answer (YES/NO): NO